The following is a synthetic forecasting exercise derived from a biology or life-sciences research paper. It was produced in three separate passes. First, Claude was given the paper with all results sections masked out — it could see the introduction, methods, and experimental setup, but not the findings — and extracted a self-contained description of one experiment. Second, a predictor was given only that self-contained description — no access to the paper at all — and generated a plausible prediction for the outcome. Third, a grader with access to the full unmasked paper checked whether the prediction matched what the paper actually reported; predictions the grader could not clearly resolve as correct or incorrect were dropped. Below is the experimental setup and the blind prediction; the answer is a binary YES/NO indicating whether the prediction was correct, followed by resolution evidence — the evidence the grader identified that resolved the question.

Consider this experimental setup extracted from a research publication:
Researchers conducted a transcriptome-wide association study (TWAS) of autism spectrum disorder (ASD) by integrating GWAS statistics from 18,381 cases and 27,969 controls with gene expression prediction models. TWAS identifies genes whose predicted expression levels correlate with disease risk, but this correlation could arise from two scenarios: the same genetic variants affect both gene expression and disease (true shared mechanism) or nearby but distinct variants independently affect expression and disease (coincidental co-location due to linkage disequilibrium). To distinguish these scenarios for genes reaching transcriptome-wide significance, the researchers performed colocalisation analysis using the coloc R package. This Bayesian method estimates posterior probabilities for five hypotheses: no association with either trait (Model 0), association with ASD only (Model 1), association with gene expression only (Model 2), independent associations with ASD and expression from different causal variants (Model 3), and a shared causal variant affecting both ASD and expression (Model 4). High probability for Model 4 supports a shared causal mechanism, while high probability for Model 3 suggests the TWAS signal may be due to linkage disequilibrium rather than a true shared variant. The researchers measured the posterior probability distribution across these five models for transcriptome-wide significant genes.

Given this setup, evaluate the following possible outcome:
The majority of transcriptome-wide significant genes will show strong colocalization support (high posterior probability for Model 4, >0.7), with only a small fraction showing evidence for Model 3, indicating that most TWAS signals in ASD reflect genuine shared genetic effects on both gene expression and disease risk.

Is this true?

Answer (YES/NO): NO